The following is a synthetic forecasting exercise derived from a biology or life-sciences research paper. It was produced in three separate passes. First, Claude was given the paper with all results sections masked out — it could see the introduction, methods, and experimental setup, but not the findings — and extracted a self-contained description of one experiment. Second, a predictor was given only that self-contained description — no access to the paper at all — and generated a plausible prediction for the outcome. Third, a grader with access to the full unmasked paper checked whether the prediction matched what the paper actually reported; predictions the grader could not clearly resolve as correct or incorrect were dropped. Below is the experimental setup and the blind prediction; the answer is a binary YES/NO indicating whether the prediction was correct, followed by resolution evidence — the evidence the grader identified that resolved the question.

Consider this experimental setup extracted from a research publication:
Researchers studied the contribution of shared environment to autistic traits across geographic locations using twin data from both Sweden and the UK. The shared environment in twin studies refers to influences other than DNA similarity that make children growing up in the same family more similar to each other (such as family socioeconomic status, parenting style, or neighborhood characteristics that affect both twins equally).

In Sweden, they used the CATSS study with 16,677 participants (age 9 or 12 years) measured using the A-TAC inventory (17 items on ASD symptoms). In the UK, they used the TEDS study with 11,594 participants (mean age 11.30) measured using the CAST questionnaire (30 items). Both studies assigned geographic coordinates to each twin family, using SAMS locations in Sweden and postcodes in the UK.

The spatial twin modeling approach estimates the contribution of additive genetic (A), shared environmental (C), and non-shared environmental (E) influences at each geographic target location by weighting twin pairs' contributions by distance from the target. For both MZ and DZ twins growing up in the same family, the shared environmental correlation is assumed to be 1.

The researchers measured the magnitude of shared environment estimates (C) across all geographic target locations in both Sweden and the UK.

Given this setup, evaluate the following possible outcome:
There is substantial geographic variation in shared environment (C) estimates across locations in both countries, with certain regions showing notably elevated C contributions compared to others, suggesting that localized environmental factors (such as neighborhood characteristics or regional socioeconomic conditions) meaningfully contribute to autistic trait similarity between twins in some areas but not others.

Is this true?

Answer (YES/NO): NO